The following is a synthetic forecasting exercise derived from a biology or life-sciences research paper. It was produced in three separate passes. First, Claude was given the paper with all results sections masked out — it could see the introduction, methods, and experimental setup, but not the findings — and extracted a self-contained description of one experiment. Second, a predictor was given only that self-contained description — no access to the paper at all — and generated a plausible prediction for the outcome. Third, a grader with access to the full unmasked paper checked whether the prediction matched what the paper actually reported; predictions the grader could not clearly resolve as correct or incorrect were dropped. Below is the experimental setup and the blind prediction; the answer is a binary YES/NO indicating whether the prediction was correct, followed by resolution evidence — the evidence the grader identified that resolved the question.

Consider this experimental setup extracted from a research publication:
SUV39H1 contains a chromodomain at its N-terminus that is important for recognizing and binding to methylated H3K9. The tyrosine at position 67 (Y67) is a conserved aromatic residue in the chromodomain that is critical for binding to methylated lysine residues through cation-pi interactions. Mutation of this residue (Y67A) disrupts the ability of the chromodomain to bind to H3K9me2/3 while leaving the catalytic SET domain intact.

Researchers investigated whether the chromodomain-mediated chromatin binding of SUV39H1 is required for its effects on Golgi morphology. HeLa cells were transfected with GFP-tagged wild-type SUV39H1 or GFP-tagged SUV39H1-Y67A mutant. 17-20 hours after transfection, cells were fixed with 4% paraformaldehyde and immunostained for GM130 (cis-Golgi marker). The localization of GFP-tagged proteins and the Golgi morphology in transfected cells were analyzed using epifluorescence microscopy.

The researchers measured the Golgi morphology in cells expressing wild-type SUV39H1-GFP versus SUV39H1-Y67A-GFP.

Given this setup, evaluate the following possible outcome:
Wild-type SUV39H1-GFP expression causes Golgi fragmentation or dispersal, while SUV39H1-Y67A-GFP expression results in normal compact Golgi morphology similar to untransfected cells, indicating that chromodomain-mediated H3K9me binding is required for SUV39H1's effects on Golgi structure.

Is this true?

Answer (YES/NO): NO